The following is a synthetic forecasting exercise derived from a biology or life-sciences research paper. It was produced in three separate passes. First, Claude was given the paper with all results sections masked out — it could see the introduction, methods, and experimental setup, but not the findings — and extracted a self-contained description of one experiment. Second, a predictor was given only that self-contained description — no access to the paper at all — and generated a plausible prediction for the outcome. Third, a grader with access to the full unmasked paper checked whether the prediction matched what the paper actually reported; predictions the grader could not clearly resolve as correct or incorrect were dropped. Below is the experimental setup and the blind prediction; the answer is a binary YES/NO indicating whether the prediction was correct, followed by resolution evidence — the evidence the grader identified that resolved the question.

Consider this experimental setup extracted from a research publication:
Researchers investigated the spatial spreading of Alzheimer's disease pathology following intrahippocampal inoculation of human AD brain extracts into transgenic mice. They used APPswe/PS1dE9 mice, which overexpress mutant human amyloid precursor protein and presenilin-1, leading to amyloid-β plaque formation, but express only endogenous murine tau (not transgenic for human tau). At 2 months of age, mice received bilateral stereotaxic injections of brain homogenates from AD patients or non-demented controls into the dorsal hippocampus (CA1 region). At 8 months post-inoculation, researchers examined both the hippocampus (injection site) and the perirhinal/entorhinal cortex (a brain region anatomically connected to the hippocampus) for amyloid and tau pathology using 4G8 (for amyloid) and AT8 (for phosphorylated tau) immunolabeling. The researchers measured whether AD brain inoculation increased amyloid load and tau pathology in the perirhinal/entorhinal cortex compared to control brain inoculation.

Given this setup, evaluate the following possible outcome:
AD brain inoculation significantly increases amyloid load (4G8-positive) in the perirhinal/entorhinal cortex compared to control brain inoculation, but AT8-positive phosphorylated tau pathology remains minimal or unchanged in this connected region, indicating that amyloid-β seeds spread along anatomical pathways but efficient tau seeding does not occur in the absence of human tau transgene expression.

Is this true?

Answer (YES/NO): NO